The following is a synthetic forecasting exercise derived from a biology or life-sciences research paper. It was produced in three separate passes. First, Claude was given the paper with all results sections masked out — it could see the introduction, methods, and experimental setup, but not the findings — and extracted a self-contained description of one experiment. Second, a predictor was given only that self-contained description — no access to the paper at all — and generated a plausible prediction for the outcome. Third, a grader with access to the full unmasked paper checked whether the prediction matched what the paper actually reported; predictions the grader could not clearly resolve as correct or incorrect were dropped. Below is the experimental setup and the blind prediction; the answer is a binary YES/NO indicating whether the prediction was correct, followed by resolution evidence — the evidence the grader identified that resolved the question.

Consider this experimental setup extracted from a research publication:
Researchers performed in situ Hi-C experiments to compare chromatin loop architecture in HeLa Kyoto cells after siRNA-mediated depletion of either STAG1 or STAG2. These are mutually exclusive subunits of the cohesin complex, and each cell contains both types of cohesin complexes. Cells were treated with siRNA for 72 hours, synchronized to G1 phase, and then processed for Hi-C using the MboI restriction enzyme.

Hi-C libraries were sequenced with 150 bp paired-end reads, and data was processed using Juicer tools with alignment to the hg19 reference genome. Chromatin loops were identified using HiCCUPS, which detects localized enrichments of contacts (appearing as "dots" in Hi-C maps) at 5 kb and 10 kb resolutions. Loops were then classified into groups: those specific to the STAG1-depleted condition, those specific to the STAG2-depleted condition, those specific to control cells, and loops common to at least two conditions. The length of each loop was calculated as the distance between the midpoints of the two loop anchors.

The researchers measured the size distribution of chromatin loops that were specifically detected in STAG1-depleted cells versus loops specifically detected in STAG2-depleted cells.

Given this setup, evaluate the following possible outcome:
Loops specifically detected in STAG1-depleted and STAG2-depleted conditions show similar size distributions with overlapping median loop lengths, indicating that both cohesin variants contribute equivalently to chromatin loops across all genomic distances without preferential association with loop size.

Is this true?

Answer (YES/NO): NO